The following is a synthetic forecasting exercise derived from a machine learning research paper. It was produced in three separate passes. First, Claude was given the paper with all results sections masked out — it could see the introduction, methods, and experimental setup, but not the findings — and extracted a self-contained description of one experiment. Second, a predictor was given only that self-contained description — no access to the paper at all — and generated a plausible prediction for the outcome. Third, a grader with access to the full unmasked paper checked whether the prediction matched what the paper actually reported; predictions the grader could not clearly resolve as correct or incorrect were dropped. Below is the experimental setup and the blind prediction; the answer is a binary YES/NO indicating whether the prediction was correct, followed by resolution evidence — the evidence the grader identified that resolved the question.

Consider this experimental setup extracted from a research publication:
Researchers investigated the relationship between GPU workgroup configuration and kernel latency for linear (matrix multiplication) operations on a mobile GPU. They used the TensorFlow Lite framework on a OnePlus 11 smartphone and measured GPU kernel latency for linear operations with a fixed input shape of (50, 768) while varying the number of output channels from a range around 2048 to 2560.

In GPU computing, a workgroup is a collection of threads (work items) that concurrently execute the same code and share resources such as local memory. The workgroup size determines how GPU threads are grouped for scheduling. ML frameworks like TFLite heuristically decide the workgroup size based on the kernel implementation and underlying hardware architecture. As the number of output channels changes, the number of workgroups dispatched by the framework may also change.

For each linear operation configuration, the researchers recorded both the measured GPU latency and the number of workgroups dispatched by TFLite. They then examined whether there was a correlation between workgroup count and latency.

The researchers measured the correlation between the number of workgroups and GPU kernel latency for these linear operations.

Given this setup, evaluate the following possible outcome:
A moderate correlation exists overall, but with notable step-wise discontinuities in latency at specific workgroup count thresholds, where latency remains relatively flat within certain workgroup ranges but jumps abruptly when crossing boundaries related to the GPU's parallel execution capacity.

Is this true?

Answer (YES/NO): NO